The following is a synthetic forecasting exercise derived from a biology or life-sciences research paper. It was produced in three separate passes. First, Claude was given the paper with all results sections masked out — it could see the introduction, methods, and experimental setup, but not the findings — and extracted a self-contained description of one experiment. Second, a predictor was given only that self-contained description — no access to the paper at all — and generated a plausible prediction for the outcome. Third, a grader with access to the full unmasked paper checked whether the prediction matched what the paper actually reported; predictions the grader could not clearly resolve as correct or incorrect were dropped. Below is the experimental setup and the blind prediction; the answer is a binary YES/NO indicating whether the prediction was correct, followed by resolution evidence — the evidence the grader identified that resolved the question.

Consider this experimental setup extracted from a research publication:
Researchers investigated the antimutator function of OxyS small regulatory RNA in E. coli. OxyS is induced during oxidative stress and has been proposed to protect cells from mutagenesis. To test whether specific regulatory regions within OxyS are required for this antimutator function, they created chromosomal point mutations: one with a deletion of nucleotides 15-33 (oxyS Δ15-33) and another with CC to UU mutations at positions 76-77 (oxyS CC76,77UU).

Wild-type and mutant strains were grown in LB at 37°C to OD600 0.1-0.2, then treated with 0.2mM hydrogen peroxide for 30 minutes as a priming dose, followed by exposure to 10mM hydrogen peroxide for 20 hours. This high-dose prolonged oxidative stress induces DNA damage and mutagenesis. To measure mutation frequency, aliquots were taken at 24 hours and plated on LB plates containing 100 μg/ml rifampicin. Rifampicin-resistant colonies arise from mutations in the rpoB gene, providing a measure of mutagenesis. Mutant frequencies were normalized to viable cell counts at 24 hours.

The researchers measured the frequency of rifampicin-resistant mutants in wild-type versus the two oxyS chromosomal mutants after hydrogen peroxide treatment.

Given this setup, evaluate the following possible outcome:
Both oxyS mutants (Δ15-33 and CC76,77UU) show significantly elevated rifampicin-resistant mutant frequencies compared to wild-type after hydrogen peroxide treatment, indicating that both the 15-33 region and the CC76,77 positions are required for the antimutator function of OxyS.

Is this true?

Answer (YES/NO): NO